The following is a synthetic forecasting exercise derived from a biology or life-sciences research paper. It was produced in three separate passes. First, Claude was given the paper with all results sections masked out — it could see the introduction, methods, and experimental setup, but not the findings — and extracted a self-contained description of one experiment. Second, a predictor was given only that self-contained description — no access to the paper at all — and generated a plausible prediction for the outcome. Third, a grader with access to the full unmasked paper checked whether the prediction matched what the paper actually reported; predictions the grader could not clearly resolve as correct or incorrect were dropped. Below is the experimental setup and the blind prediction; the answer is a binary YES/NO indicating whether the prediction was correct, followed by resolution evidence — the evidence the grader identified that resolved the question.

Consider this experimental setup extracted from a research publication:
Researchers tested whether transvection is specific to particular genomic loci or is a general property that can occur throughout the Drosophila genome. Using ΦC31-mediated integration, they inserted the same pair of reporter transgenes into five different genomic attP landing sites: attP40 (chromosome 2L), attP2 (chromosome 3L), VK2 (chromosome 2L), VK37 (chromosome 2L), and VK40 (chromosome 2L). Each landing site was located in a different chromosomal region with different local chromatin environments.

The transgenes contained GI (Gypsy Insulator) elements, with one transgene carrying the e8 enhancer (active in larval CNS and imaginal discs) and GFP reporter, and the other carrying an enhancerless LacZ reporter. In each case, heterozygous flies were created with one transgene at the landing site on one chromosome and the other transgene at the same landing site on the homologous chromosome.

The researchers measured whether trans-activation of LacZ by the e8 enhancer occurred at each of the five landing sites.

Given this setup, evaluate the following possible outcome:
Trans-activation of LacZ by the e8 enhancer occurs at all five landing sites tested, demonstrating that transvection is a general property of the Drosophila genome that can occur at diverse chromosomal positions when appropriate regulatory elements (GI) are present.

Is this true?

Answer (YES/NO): YES